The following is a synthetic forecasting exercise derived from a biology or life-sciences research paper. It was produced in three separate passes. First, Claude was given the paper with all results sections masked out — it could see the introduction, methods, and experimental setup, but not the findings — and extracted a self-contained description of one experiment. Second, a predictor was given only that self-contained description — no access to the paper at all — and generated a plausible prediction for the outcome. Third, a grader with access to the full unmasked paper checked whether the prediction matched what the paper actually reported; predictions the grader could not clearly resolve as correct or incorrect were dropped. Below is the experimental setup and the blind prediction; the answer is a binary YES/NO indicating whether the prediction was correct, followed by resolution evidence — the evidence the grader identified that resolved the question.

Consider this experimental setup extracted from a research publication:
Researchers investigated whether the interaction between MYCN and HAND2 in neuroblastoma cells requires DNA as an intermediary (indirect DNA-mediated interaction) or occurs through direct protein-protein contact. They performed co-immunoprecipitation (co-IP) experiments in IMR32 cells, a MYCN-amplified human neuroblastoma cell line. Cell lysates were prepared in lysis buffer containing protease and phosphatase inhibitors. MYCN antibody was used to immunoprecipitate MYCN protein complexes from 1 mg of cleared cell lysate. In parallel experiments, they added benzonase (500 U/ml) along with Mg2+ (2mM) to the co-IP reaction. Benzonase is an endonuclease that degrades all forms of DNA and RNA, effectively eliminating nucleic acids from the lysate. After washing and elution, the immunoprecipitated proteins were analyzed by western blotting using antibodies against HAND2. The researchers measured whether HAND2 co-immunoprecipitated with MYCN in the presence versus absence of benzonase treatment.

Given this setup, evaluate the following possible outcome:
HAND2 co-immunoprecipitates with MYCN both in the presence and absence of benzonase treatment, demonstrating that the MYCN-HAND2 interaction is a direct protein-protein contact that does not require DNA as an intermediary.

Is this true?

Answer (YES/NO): NO